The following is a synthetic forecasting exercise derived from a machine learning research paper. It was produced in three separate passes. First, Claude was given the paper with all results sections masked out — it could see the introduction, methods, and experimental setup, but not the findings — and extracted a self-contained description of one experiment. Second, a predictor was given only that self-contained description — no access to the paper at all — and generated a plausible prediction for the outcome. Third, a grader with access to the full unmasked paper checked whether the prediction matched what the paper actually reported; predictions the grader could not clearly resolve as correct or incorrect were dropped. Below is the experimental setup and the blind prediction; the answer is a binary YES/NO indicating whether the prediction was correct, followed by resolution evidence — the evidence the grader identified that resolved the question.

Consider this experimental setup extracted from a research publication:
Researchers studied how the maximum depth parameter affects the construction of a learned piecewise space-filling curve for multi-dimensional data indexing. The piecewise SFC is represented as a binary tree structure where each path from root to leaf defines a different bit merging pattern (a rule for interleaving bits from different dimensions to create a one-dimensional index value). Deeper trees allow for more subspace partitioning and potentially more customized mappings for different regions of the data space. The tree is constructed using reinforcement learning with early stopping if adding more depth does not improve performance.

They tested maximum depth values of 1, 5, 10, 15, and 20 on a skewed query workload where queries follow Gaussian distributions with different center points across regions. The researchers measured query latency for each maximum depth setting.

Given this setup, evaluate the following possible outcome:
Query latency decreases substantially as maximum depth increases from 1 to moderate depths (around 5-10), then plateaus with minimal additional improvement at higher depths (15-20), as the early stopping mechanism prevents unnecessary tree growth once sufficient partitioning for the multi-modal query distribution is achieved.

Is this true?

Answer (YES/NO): YES